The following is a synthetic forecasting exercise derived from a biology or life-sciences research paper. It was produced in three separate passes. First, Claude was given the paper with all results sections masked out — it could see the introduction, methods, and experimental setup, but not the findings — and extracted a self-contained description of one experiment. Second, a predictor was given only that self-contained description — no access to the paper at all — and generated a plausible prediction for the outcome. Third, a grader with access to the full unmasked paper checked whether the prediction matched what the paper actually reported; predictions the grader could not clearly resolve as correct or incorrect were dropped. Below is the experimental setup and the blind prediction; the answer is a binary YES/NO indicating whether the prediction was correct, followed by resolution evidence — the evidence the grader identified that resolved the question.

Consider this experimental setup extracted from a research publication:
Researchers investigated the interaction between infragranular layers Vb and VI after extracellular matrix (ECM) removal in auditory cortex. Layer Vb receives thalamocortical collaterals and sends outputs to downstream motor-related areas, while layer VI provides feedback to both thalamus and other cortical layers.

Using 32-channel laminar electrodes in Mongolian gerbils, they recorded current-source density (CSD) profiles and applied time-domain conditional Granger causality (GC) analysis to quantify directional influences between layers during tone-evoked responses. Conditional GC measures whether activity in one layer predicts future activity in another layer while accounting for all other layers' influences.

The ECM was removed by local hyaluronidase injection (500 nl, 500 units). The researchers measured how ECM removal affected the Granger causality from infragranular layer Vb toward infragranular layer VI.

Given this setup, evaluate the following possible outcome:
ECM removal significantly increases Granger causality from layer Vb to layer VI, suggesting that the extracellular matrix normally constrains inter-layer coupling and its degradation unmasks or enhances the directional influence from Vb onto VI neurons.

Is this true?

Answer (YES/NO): YES